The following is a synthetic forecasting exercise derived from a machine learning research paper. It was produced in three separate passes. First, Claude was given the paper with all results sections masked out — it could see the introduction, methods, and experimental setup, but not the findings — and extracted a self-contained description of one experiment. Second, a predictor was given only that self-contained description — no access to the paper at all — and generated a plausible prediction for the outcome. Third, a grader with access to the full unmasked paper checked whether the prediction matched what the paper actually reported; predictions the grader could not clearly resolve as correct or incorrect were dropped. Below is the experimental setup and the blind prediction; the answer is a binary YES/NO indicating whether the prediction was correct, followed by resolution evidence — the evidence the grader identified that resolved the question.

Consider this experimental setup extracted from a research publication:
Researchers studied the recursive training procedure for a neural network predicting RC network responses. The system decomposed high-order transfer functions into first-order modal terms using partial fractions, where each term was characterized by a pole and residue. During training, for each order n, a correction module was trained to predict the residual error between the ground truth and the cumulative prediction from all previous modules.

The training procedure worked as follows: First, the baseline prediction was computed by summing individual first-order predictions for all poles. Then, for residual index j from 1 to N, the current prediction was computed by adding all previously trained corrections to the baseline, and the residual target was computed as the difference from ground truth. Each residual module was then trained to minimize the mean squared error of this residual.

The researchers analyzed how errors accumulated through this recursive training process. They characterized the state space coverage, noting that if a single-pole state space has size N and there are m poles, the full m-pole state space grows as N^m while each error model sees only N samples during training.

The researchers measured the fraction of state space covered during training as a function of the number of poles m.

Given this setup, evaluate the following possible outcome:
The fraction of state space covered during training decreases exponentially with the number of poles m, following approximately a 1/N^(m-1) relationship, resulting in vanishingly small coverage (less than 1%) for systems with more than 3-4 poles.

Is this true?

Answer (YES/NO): NO